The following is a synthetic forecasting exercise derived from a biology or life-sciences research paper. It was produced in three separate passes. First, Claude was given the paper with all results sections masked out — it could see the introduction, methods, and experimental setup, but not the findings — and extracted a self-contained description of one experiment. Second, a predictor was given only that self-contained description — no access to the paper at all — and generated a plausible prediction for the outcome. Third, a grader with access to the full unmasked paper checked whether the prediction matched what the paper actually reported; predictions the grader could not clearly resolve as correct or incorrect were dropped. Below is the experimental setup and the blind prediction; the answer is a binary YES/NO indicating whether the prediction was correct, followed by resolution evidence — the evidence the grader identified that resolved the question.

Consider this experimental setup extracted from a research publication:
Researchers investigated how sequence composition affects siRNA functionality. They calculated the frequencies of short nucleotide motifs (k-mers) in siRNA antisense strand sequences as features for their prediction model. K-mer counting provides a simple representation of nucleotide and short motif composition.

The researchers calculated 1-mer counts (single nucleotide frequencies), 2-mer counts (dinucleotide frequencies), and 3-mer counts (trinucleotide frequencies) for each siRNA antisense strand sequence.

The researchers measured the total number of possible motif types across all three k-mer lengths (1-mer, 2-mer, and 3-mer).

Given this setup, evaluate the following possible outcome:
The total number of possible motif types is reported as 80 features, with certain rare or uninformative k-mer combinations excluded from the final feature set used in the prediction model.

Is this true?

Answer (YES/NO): NO